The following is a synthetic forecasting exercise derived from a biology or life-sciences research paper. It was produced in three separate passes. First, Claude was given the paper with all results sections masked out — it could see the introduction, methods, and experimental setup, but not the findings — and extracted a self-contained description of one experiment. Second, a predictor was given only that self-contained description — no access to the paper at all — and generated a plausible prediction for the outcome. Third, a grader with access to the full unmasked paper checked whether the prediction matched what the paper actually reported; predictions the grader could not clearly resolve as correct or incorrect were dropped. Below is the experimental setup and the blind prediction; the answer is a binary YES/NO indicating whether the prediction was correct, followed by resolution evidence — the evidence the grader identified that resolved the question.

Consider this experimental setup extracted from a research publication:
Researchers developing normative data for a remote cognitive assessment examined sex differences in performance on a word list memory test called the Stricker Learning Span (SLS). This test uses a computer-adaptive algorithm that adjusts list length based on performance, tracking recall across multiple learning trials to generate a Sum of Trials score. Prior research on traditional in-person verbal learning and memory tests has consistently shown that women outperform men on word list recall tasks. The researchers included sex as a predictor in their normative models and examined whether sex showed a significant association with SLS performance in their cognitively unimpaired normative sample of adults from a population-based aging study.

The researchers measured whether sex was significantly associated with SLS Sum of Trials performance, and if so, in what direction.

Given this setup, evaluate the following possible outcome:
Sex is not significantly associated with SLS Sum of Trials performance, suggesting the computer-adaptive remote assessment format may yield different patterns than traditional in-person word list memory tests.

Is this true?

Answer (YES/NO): NO